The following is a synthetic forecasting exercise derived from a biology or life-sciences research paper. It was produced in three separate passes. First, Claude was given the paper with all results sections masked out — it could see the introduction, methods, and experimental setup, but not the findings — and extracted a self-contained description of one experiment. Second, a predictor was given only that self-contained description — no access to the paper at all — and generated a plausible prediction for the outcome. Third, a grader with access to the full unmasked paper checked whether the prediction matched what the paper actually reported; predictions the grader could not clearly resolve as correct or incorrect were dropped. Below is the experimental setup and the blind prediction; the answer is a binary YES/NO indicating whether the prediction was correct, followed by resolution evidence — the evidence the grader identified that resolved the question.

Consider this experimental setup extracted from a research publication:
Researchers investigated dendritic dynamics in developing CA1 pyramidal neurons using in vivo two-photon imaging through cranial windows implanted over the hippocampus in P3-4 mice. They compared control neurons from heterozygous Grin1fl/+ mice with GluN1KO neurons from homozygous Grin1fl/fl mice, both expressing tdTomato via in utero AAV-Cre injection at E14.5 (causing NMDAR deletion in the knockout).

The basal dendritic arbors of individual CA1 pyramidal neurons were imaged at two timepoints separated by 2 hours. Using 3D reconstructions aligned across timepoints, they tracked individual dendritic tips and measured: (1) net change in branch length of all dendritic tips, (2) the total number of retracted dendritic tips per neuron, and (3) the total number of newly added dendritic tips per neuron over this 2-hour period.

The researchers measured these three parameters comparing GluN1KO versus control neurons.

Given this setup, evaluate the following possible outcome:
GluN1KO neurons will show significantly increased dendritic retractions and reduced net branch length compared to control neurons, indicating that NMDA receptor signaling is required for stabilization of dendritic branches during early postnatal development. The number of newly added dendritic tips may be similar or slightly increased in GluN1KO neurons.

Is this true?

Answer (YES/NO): NO